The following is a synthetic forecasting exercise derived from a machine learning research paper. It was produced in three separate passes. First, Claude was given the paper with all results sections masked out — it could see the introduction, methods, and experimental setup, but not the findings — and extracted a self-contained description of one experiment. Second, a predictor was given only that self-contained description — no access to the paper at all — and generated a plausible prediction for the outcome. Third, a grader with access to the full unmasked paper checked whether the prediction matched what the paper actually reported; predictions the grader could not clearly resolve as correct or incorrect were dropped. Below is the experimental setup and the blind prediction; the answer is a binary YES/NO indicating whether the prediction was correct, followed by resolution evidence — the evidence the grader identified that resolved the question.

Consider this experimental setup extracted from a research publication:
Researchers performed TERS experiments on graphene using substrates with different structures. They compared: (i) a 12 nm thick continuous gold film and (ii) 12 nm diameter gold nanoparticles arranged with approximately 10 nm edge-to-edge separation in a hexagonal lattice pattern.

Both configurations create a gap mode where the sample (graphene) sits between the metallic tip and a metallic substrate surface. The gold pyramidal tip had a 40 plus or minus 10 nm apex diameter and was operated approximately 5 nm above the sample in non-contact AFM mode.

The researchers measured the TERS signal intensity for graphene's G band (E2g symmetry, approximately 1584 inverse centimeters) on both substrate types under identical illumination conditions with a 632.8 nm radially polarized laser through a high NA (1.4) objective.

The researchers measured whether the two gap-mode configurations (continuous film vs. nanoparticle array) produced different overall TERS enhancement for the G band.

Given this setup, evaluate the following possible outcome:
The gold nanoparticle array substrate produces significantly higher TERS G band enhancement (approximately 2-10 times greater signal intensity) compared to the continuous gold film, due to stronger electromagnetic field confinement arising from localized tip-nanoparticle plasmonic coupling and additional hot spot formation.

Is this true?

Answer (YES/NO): NO